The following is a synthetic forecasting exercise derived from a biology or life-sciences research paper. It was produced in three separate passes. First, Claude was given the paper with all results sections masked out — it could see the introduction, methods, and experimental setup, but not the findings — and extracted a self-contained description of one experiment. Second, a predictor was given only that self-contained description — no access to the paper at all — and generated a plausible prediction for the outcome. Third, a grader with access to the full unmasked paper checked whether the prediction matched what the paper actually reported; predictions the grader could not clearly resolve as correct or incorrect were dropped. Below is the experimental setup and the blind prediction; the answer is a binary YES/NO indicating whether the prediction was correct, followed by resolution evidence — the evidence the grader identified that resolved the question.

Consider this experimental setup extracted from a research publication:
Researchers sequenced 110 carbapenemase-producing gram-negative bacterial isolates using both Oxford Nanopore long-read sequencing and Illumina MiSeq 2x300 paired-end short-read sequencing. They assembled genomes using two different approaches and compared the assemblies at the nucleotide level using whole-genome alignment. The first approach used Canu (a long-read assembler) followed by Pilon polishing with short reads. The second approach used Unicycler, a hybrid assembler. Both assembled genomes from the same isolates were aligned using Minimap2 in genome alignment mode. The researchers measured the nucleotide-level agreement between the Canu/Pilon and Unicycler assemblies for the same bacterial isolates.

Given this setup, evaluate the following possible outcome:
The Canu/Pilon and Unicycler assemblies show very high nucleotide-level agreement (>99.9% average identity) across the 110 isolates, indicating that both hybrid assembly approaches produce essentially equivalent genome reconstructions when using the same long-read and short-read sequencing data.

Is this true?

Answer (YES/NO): YES